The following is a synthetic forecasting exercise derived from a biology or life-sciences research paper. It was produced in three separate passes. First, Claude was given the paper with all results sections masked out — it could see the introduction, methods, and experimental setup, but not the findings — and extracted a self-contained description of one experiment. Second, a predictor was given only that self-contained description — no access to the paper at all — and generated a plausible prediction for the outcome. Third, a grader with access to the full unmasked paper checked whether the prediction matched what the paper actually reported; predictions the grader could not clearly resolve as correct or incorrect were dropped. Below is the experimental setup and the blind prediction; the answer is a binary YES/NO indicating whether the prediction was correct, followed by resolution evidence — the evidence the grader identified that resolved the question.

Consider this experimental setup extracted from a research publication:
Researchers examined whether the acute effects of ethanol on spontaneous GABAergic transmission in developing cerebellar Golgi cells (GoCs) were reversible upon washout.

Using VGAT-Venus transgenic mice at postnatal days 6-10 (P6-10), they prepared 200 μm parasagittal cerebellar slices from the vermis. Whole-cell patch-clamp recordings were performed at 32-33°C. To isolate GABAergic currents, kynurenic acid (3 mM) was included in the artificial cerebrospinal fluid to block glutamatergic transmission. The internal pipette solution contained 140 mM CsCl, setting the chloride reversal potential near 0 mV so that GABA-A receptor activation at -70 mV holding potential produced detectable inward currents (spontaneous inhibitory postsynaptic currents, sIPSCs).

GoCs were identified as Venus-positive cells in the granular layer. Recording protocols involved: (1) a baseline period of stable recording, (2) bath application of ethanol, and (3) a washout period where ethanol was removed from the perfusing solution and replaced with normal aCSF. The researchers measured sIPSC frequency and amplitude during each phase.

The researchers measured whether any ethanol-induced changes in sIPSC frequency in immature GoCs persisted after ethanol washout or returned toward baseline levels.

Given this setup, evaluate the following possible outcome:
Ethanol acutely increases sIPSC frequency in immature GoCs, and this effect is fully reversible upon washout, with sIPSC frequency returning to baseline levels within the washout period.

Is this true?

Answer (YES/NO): YES